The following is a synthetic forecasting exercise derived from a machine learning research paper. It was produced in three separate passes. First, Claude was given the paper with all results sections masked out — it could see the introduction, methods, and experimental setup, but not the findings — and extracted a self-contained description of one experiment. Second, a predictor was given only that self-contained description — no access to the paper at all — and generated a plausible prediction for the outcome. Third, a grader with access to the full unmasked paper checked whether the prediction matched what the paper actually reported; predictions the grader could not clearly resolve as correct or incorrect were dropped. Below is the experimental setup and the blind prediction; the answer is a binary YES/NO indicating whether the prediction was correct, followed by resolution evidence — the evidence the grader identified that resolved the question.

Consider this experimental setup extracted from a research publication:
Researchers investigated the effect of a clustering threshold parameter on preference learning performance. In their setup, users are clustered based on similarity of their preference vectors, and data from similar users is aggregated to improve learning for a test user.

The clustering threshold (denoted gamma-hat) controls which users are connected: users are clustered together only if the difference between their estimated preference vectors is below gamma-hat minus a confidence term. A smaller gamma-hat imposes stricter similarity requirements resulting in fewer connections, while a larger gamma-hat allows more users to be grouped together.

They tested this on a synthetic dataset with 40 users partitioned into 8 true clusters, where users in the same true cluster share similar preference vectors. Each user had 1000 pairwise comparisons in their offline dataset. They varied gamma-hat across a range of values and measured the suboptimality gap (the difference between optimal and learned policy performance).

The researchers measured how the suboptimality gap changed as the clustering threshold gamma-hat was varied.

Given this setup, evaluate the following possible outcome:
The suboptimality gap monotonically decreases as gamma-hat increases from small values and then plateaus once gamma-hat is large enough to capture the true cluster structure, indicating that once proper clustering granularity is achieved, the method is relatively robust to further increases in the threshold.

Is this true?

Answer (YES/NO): NO